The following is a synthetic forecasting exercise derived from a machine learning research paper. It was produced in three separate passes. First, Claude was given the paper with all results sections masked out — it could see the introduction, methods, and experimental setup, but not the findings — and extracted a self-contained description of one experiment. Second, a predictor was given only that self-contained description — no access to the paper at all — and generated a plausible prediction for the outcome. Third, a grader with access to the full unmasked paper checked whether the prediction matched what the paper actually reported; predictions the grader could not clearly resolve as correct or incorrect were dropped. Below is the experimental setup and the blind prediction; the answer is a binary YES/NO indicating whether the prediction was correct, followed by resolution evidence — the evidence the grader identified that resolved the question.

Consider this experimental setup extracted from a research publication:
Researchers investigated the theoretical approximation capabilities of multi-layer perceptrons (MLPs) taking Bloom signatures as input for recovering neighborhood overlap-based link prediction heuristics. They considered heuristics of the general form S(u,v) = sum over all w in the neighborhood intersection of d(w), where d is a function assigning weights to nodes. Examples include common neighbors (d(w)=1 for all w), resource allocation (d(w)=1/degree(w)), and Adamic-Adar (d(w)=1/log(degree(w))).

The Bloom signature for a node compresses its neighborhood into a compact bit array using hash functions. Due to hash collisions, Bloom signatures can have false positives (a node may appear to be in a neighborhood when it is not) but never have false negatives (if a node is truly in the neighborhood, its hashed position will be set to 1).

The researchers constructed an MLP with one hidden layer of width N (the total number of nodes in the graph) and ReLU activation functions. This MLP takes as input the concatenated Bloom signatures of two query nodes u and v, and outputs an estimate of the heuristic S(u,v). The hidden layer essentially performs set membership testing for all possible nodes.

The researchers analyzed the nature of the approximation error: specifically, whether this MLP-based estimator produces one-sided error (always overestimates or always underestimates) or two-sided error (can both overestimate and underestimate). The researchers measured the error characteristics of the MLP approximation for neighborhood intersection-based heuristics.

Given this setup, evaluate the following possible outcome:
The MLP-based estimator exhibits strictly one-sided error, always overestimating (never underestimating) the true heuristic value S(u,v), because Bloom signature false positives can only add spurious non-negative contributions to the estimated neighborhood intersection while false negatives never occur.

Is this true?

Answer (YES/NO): YES